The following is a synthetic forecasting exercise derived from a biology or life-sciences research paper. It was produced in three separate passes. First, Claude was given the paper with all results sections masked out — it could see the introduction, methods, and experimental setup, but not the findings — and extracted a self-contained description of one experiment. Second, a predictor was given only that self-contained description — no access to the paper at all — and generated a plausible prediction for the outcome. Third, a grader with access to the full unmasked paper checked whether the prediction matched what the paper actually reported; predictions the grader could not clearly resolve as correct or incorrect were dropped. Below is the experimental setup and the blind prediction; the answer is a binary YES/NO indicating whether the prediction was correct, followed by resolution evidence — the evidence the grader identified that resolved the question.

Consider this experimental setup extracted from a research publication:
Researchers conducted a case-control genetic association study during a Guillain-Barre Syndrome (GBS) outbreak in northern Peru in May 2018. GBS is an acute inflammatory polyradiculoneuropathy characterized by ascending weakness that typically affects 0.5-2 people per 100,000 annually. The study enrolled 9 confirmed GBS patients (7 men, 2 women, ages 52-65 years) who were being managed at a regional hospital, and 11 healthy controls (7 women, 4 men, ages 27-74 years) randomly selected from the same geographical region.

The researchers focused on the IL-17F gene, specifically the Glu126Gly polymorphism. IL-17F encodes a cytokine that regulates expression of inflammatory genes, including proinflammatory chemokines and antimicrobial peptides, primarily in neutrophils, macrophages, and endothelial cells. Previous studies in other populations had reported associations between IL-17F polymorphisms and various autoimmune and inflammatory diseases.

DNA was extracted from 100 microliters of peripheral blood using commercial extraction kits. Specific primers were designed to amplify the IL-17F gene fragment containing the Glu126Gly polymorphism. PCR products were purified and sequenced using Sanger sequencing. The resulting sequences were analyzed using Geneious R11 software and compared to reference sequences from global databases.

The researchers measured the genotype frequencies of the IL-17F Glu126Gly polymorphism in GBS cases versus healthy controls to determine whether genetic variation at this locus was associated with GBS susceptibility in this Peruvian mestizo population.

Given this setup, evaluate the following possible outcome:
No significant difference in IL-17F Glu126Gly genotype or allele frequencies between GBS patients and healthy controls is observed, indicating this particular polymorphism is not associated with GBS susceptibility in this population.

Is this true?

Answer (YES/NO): YES